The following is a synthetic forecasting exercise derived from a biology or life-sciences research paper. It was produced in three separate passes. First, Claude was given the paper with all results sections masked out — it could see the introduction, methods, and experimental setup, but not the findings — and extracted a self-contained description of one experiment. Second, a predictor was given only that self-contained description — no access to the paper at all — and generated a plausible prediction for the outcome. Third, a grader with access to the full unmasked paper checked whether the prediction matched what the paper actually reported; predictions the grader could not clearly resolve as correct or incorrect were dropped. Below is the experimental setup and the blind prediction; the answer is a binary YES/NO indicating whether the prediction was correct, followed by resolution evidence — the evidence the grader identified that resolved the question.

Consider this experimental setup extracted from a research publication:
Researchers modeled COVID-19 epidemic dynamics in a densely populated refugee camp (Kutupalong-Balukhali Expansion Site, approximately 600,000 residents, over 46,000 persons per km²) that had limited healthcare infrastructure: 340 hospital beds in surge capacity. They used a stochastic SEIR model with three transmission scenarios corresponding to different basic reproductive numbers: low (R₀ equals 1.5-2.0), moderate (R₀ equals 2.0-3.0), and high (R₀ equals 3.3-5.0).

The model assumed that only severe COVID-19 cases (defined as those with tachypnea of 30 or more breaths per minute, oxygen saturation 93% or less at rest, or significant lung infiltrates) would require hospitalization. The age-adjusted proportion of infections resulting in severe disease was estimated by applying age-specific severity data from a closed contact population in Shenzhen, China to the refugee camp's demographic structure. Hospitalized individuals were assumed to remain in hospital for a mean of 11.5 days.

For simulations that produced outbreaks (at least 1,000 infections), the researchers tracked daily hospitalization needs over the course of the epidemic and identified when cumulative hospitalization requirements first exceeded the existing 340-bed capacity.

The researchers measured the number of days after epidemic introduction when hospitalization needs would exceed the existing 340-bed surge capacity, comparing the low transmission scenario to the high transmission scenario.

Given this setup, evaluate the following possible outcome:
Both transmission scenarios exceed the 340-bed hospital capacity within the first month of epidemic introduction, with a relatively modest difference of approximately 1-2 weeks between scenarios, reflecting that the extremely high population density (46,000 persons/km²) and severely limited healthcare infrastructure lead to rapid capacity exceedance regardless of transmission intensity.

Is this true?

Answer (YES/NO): NO